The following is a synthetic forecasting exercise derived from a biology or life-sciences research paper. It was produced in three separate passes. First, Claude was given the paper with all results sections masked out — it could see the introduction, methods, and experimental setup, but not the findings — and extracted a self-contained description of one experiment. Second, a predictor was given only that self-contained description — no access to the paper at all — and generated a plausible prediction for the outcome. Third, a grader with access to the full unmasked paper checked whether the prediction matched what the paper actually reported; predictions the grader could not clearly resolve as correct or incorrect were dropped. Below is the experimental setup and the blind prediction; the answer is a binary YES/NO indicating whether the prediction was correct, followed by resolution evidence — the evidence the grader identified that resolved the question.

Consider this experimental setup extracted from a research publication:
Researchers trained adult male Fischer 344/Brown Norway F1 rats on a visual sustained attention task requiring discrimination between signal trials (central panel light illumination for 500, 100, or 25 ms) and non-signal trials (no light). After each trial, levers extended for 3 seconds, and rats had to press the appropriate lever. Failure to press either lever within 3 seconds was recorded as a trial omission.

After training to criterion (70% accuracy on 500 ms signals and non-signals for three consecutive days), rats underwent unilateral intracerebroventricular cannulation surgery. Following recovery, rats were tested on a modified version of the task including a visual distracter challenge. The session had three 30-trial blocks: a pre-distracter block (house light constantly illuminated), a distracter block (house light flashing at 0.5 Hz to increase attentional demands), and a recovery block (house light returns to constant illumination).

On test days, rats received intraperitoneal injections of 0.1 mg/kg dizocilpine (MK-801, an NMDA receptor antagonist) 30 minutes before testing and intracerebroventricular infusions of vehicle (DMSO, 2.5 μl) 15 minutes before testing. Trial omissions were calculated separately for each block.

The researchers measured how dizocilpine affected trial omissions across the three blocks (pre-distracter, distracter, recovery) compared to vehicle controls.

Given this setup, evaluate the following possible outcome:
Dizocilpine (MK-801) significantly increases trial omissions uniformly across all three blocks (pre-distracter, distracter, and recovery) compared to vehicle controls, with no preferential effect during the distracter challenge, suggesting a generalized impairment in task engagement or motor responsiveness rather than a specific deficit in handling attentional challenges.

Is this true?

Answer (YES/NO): YES